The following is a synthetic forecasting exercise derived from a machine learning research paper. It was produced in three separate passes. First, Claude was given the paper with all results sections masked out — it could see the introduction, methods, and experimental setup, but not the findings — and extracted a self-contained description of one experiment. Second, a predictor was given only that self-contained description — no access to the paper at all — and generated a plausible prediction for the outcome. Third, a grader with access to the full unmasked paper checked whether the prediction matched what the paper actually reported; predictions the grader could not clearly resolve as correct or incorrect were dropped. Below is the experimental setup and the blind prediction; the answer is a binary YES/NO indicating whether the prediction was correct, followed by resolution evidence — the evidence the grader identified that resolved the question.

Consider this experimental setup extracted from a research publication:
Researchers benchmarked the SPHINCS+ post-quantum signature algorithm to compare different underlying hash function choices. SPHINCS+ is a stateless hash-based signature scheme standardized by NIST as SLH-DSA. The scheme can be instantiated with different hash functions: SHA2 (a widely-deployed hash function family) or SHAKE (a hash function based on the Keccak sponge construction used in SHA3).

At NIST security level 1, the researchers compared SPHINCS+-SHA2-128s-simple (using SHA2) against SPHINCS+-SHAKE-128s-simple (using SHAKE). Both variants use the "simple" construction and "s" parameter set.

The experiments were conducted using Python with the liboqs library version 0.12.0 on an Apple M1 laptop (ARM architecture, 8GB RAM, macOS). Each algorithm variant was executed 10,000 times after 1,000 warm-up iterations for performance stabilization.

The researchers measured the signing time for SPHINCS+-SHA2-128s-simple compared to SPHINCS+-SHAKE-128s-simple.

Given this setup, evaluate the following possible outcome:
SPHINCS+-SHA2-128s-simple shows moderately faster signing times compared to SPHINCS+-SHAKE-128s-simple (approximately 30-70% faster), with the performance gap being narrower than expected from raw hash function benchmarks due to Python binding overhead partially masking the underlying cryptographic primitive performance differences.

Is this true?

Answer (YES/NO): NO